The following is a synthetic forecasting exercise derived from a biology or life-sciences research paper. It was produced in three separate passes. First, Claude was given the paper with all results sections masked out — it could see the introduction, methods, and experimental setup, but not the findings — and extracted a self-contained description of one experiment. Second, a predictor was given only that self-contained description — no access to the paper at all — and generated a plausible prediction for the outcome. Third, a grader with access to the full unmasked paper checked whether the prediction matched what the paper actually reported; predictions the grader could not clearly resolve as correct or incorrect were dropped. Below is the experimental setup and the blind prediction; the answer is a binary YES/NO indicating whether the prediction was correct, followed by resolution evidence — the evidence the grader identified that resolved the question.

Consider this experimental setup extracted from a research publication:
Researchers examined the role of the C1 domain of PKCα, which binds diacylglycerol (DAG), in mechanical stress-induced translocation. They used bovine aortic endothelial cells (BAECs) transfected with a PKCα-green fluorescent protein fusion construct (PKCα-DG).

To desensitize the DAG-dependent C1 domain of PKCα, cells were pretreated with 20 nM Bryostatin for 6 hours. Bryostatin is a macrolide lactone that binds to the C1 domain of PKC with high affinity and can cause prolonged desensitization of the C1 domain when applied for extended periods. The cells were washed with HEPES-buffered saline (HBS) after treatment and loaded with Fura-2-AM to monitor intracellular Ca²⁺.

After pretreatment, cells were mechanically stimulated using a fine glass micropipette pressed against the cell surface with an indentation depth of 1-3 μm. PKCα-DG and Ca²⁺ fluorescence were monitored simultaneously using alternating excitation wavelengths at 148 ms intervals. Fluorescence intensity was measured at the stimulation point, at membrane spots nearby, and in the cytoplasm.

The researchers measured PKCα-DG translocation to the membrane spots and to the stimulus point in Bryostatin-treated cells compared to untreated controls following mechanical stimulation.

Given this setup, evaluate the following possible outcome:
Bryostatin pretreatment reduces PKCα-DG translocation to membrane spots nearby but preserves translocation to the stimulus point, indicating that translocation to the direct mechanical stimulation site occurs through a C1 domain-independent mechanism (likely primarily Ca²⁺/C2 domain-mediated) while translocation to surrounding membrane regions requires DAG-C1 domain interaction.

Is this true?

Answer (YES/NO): NO